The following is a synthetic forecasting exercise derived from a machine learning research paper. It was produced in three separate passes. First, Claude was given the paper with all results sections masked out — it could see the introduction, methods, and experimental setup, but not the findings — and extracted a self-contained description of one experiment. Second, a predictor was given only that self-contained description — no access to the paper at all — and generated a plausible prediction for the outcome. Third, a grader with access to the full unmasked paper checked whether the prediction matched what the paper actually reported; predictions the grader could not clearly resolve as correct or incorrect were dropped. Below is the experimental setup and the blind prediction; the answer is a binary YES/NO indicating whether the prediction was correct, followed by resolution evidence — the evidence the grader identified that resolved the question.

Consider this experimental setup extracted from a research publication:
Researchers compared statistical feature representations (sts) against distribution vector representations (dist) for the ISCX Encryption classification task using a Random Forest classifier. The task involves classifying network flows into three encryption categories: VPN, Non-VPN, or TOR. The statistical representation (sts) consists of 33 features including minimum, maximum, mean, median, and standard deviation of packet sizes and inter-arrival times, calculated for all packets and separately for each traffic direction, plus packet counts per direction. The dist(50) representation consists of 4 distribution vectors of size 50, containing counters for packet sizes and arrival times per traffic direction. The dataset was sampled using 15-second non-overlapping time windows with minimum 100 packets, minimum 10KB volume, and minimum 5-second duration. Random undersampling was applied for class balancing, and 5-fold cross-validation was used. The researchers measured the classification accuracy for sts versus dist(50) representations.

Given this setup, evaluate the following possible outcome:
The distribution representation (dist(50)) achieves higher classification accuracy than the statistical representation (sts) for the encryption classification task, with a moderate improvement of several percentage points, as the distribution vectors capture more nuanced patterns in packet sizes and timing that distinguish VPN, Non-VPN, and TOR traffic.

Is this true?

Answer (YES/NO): NO